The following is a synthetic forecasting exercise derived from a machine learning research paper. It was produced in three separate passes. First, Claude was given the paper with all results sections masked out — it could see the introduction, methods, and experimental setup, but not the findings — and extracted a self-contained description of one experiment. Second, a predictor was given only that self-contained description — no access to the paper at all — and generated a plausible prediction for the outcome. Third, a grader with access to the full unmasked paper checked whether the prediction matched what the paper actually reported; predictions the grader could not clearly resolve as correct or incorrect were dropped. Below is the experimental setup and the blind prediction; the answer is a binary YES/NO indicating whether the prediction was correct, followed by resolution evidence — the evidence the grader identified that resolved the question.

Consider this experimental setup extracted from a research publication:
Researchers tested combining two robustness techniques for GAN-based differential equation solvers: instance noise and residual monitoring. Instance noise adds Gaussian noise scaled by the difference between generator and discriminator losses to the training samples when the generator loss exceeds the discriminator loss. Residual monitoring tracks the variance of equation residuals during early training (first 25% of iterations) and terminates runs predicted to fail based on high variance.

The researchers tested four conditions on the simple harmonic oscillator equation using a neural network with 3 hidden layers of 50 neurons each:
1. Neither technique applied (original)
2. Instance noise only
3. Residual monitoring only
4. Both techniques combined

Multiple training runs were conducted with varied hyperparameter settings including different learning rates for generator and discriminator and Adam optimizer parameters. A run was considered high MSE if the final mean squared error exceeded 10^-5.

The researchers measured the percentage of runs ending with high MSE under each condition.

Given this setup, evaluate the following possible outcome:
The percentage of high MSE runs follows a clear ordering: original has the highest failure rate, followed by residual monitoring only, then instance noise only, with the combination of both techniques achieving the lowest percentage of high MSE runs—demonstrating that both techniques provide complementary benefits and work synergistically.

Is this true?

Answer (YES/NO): NO